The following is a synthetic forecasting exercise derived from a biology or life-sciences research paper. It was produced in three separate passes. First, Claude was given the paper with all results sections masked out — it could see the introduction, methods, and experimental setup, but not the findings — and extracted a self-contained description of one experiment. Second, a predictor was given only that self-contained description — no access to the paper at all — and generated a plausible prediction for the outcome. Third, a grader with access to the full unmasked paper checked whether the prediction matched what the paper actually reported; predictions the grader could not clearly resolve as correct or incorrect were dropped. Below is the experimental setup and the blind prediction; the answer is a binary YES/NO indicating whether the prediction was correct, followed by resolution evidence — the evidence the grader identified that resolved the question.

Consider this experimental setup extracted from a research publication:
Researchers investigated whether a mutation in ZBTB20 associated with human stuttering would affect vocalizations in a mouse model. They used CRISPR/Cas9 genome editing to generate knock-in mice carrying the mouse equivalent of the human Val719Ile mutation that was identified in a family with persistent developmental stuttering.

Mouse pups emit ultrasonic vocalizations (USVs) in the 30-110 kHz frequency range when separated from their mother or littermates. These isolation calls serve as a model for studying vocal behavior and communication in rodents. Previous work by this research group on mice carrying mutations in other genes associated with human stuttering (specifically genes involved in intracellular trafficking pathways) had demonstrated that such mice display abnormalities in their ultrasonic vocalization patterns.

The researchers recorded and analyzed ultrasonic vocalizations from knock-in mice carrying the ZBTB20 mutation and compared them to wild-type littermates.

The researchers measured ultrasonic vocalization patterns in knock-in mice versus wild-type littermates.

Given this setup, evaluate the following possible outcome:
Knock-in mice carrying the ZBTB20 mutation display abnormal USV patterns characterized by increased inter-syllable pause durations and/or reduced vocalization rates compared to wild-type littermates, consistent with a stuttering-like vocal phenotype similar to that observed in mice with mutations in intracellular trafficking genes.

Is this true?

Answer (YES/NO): NO